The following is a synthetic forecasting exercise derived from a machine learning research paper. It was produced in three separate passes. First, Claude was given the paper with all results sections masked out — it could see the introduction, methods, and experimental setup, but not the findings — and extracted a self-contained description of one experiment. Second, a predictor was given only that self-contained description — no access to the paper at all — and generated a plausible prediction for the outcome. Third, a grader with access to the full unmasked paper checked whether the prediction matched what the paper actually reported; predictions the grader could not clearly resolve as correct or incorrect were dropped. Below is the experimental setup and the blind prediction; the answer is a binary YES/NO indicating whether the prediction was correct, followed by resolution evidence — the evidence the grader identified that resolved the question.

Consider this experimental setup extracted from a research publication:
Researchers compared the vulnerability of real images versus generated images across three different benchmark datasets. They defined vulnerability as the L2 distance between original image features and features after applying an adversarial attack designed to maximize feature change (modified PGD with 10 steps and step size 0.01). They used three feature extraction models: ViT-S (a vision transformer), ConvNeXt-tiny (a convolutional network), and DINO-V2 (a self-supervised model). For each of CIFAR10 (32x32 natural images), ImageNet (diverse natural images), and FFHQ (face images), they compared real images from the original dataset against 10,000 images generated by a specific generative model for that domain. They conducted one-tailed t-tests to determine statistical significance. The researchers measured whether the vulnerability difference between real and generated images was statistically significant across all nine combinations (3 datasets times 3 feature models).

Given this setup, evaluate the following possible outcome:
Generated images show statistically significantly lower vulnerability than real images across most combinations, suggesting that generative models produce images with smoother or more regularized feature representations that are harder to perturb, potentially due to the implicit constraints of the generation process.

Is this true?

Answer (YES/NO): NO